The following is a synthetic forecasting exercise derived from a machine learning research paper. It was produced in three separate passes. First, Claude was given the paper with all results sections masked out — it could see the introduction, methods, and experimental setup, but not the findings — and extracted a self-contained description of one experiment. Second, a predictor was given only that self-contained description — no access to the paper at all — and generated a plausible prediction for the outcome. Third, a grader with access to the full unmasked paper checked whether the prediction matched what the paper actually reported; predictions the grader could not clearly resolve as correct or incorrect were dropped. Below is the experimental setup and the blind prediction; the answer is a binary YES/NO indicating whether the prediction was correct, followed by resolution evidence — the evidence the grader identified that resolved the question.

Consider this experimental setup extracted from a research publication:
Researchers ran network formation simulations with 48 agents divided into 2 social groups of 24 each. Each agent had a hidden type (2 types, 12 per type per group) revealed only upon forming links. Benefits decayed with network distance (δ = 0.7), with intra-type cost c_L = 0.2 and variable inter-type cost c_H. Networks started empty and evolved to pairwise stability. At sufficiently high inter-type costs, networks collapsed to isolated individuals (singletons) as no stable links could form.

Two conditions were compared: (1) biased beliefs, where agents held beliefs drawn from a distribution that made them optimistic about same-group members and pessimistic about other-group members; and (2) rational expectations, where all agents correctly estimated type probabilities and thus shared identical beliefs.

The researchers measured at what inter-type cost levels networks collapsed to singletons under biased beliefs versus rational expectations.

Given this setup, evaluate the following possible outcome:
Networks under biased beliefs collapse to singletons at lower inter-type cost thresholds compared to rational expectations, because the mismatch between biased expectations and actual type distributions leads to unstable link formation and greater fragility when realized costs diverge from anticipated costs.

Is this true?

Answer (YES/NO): NO